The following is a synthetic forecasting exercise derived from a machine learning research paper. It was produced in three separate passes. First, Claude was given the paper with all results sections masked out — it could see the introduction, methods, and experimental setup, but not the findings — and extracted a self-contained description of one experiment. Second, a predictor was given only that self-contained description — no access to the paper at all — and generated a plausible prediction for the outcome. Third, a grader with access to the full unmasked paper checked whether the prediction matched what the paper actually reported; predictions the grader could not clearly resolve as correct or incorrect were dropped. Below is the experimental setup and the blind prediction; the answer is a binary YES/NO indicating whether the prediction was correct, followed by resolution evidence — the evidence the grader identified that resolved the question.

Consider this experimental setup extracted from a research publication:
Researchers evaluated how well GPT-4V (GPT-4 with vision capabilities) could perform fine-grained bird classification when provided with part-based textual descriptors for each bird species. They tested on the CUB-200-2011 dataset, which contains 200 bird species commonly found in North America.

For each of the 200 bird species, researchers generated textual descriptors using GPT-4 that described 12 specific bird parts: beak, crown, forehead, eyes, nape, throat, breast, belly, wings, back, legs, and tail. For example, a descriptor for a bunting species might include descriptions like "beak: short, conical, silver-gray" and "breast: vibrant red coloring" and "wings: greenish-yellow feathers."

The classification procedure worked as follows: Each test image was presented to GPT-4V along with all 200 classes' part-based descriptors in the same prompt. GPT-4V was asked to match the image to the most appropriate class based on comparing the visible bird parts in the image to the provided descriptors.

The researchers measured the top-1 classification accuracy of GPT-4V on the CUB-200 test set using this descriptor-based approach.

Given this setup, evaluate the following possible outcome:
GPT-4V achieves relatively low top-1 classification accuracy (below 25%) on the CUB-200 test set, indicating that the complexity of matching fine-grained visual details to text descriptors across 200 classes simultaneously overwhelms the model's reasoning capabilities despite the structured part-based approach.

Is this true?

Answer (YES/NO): NO